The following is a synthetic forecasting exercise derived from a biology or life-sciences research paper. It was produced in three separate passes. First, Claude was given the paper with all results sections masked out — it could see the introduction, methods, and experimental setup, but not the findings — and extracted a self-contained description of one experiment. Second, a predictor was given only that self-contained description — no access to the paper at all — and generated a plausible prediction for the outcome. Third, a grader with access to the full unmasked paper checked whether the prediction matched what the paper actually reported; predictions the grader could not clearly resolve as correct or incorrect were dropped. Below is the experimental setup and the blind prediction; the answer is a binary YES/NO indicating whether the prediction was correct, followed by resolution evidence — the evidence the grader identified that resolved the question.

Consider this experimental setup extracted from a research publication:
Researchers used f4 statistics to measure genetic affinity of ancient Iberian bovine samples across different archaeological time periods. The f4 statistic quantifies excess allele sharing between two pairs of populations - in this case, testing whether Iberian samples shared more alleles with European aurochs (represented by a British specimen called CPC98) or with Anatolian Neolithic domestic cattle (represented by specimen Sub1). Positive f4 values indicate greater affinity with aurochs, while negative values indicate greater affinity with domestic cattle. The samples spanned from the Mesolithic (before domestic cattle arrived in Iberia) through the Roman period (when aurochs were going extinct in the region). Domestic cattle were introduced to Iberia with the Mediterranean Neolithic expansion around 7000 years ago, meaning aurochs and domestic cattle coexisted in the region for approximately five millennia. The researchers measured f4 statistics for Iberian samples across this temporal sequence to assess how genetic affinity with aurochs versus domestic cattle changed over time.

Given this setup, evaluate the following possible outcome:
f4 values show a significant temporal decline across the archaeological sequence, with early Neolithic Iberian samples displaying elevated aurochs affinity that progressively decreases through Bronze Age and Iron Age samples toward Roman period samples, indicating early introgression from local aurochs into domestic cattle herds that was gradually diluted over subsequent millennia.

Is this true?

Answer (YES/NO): NO